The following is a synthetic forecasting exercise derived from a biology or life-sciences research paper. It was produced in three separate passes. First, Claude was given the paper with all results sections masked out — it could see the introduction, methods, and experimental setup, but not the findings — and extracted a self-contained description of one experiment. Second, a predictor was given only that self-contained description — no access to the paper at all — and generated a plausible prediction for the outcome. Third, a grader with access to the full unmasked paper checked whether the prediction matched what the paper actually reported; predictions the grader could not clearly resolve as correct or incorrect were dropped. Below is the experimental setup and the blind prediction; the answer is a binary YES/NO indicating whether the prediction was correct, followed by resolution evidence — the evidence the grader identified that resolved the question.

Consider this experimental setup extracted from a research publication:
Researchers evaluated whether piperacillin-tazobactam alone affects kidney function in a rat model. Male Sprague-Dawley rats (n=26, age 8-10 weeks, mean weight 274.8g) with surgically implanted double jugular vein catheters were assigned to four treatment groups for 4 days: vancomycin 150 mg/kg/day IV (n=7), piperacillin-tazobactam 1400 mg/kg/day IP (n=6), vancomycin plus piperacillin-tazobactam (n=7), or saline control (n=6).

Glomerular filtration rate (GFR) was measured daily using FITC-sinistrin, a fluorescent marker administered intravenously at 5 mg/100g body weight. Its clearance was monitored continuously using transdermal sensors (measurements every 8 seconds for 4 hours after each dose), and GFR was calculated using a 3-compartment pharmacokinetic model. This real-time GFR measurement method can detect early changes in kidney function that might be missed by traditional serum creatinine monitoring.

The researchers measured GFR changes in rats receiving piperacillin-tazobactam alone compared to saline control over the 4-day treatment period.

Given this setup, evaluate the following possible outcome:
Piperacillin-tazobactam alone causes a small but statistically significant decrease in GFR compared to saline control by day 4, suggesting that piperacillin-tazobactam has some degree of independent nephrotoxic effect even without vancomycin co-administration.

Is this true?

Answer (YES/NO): NO